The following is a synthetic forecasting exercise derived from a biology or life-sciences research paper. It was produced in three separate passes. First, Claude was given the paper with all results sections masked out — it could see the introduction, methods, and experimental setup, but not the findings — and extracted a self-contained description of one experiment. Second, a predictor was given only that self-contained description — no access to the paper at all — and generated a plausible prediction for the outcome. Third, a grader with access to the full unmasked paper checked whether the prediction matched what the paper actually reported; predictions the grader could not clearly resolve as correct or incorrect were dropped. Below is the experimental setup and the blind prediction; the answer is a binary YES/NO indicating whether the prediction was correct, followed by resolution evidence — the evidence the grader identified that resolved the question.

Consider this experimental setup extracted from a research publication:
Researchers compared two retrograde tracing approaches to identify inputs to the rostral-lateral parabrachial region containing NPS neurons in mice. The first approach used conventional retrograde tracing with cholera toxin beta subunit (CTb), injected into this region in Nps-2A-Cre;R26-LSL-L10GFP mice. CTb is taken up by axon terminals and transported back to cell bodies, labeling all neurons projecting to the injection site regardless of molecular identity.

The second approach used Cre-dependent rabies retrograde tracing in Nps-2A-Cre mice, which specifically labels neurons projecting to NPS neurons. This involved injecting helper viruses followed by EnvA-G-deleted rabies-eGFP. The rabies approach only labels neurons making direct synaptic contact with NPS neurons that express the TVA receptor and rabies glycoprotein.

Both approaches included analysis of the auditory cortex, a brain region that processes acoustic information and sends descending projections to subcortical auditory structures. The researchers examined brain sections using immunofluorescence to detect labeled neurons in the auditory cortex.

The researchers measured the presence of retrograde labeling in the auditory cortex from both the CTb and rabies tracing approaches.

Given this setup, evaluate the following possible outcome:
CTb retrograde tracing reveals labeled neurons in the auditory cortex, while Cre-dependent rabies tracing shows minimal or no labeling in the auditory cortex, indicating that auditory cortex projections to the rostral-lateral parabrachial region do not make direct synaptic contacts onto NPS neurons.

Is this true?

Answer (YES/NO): YES